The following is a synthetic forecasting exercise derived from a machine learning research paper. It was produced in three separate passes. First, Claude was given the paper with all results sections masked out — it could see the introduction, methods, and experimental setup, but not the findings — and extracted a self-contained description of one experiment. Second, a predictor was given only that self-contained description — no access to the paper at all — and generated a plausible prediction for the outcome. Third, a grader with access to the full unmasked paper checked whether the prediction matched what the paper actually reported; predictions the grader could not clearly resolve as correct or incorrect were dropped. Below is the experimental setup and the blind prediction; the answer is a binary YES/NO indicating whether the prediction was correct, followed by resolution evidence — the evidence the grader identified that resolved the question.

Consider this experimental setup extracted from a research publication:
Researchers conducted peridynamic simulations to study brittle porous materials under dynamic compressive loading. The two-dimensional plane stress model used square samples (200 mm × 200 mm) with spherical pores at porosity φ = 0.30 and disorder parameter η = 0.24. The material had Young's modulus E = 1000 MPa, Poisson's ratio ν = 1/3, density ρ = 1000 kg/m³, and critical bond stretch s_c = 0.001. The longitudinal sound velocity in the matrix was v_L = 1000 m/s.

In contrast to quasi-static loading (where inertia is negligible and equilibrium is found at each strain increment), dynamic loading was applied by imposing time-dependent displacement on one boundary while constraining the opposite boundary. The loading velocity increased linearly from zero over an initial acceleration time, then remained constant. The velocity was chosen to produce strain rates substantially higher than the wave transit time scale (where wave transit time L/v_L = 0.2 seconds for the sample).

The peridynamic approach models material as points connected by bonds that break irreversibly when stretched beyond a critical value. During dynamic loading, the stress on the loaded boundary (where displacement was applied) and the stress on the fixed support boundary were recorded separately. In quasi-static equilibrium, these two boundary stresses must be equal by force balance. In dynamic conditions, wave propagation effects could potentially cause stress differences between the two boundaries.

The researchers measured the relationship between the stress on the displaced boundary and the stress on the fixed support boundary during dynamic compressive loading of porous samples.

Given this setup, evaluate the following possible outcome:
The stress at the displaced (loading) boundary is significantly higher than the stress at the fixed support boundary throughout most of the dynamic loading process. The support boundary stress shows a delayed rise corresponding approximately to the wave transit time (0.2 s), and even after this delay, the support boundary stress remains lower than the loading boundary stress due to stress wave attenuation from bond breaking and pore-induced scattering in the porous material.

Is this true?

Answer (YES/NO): NO